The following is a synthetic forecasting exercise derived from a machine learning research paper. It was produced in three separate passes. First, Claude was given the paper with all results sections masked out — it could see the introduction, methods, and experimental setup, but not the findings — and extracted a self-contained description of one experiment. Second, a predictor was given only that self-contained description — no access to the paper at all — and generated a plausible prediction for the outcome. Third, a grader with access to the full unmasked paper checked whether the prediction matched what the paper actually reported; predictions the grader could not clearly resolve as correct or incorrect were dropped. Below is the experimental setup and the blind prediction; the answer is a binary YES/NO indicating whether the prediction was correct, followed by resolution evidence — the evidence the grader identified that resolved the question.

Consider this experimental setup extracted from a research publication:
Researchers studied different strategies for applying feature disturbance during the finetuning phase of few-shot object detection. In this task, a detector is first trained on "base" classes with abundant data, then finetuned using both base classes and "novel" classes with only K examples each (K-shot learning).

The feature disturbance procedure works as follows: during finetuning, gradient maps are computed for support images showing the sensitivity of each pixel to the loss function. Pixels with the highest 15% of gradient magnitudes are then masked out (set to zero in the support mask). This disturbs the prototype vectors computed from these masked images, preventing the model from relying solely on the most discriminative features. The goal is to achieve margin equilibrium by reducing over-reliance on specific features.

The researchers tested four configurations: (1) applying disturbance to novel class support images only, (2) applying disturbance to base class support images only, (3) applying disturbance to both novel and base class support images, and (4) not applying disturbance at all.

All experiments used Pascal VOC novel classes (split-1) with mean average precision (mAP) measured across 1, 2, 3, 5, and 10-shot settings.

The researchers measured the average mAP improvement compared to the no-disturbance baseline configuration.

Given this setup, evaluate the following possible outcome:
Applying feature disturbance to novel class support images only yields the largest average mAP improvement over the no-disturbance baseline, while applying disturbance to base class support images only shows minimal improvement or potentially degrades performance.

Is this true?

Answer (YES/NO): NO